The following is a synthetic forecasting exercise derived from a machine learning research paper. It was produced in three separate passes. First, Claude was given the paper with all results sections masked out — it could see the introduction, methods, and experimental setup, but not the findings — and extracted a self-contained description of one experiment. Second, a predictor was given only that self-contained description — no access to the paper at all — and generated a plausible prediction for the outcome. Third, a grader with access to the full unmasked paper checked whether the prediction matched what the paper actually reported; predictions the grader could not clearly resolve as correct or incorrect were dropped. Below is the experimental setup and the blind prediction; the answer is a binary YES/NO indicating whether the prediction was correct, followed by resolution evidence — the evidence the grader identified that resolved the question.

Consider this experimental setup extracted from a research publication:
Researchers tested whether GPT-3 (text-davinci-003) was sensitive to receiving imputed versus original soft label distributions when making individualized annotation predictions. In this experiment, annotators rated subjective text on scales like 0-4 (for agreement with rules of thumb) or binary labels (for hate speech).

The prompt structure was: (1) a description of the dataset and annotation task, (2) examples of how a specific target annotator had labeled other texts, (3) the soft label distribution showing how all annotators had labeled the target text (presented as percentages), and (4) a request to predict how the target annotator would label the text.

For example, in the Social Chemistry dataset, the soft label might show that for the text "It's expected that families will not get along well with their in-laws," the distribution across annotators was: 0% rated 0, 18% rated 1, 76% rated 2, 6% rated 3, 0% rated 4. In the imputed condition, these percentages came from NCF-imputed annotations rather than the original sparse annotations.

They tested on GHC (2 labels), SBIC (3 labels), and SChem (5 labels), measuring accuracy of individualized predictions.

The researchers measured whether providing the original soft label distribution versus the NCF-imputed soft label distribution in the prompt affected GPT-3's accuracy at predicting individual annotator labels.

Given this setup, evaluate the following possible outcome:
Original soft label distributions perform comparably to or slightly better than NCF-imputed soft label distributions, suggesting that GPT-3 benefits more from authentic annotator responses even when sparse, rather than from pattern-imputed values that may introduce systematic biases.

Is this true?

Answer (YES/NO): YES